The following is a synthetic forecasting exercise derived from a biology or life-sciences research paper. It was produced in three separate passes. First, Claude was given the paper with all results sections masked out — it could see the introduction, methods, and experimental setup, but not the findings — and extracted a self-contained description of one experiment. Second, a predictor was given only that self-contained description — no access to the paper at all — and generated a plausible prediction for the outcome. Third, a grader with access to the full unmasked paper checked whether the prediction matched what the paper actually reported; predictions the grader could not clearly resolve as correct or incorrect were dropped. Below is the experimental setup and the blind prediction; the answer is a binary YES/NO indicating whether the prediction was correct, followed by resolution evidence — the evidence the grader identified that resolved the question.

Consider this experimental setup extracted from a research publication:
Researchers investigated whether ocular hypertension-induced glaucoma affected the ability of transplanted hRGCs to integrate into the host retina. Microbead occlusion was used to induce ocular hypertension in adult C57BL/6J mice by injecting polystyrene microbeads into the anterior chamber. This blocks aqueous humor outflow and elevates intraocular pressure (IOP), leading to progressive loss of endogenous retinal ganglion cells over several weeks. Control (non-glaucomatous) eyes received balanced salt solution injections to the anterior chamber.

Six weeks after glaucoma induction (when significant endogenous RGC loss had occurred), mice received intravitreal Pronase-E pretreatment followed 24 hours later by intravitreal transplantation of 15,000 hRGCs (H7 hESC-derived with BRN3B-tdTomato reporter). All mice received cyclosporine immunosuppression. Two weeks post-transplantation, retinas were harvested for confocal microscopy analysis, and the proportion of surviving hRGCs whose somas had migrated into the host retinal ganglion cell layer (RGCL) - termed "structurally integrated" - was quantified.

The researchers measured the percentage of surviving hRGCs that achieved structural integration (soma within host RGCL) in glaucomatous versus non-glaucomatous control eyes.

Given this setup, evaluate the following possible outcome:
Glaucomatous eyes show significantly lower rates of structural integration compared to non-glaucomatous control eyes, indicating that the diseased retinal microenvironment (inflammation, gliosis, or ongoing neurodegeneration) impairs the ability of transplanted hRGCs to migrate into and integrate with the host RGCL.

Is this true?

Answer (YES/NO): NO